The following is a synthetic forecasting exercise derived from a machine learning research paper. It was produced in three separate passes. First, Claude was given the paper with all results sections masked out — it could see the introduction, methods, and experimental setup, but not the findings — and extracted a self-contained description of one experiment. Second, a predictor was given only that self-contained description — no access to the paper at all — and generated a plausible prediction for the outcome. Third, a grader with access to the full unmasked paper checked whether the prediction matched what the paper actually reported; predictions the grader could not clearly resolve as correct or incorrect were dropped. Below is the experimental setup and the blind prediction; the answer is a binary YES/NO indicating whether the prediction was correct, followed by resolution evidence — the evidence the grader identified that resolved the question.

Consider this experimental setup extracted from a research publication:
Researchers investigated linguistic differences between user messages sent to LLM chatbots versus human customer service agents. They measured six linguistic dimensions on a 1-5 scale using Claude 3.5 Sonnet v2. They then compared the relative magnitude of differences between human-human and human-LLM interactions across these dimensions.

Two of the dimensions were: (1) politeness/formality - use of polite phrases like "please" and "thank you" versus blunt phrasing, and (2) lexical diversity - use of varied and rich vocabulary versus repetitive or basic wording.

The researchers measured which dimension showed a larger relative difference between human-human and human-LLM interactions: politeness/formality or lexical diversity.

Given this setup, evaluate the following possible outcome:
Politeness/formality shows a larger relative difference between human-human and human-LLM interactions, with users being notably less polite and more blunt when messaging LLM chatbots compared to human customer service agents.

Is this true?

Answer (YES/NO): YES